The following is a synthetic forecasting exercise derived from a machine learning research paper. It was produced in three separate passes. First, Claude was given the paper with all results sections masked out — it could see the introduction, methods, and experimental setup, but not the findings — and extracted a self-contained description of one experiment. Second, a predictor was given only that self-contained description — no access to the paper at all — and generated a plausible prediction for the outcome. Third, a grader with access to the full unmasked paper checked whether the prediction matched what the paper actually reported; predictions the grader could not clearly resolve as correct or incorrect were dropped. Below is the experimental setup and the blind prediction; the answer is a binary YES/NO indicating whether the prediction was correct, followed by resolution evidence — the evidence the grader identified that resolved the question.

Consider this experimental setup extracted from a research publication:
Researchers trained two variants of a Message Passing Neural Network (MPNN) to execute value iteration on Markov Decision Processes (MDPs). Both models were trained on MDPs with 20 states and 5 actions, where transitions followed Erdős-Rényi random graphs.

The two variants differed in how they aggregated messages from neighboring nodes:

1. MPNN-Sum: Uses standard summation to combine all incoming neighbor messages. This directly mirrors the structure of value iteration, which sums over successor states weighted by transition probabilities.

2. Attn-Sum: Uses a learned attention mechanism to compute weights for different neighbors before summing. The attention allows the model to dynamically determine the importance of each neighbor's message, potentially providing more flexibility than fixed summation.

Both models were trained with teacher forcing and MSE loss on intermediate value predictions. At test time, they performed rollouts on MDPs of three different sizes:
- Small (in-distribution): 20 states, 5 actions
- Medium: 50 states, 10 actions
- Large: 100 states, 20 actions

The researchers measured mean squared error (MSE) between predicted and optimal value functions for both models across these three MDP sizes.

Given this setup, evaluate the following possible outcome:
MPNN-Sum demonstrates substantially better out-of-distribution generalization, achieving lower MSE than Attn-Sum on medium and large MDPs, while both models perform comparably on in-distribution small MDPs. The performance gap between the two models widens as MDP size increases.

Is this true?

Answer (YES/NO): NO